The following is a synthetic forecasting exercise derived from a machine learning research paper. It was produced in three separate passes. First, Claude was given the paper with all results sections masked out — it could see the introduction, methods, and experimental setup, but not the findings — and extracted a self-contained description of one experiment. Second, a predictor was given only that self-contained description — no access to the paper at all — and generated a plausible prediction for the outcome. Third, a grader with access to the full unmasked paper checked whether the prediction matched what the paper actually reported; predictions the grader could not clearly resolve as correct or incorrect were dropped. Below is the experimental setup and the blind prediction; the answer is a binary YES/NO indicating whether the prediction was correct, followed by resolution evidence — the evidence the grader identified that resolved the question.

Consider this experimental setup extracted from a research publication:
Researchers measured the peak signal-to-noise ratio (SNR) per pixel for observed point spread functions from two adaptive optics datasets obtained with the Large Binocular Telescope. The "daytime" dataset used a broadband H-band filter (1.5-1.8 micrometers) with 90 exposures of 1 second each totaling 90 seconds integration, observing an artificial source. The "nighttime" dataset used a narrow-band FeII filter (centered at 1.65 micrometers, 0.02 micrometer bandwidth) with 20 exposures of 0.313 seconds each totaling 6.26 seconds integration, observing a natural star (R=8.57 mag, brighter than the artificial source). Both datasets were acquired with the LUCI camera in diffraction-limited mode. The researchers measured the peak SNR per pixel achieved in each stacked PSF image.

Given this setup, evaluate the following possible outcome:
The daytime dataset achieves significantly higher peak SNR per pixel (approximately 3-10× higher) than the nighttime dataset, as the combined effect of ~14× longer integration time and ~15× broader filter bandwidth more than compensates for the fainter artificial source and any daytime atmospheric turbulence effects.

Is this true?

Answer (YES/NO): YES